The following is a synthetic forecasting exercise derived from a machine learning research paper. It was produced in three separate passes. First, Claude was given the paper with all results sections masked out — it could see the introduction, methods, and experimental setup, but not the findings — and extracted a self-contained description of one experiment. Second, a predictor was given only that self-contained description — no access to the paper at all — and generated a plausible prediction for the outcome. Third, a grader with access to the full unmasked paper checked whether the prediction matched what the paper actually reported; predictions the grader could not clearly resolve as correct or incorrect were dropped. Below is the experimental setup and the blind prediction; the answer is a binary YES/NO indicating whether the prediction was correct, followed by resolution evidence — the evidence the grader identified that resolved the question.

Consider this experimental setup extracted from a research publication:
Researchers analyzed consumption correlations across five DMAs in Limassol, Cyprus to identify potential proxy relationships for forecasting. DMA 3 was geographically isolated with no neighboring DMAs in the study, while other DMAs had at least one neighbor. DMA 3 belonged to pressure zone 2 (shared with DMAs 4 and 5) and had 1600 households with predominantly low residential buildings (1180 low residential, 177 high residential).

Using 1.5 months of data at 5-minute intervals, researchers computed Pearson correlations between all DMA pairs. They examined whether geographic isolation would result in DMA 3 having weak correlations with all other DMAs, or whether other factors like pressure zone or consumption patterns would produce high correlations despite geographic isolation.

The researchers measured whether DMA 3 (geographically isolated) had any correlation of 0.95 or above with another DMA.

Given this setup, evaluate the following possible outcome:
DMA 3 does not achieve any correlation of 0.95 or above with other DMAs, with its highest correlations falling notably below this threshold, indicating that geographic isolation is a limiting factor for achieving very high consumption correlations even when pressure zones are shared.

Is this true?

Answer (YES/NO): NO